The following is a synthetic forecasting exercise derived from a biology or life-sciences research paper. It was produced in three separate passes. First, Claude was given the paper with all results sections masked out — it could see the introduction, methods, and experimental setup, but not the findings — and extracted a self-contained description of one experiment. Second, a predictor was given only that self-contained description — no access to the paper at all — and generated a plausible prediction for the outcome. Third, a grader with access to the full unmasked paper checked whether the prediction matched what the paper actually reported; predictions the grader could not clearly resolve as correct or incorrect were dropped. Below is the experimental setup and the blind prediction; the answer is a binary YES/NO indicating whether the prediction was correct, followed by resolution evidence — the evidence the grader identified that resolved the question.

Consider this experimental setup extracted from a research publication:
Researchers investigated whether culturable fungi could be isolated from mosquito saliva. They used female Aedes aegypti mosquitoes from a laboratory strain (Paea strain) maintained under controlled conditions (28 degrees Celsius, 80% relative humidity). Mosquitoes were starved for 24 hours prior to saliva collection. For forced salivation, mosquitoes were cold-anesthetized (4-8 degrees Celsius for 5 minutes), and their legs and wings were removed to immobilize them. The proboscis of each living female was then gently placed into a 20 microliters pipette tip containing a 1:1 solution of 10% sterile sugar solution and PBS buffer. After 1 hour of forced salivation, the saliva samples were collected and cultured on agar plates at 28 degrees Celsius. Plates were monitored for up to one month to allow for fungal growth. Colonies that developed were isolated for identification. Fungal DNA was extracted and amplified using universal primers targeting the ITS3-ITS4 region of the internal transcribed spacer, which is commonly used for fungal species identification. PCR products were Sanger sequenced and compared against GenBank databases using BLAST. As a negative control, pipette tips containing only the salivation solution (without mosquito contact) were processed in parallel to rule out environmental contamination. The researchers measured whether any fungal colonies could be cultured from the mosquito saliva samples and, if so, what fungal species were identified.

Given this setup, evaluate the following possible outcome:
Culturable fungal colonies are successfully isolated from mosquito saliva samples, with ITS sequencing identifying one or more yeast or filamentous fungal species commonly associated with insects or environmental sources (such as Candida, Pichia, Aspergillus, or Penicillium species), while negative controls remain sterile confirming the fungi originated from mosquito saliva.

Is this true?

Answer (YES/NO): YES